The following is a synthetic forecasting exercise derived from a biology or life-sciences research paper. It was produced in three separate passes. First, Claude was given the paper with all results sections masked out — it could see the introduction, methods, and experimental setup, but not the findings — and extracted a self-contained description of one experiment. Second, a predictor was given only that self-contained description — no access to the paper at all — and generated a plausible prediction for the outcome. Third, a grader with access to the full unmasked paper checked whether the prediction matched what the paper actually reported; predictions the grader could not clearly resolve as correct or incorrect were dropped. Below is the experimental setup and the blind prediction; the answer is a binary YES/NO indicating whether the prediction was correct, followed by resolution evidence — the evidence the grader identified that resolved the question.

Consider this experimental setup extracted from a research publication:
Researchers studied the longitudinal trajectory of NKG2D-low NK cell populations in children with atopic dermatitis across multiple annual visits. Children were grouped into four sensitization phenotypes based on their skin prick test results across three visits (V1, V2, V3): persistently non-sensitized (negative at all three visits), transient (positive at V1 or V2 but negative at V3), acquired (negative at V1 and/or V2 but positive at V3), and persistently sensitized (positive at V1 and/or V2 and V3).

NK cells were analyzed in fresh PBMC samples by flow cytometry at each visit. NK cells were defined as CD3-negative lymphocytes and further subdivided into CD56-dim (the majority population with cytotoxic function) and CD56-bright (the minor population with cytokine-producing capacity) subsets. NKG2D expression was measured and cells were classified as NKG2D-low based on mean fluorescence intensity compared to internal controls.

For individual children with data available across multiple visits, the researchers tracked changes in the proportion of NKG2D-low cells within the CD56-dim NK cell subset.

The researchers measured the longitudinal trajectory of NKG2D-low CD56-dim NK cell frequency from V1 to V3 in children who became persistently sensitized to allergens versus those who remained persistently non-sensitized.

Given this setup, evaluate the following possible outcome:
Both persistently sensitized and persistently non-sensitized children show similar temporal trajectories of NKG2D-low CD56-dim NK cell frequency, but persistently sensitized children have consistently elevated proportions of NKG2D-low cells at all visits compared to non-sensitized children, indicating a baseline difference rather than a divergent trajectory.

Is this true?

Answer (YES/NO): NO